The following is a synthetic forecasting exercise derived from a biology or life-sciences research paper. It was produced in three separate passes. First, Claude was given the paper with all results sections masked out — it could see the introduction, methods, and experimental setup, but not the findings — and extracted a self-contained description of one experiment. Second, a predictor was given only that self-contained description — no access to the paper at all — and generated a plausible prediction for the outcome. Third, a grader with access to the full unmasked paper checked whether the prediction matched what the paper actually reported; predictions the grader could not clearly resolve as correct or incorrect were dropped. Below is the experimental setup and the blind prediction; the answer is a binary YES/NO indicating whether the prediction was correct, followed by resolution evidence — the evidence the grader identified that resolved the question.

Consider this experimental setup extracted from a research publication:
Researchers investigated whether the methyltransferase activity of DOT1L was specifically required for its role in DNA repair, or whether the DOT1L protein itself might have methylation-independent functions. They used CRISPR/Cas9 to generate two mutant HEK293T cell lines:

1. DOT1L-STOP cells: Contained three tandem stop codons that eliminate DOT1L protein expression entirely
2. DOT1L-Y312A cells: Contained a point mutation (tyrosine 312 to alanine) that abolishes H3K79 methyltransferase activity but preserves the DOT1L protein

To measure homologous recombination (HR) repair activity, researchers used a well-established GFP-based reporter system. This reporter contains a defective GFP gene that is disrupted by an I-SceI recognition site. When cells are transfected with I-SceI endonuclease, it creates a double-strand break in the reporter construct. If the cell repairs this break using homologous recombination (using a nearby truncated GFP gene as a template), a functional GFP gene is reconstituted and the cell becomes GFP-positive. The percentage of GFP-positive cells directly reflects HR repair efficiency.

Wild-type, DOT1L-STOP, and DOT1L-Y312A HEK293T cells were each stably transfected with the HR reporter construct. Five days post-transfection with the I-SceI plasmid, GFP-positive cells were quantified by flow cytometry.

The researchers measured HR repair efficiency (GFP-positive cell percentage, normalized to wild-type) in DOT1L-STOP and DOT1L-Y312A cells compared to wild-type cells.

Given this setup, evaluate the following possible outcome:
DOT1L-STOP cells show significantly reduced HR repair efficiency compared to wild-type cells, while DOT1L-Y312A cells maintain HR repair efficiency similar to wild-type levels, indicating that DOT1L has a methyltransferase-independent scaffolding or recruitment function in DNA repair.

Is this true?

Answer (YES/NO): NO